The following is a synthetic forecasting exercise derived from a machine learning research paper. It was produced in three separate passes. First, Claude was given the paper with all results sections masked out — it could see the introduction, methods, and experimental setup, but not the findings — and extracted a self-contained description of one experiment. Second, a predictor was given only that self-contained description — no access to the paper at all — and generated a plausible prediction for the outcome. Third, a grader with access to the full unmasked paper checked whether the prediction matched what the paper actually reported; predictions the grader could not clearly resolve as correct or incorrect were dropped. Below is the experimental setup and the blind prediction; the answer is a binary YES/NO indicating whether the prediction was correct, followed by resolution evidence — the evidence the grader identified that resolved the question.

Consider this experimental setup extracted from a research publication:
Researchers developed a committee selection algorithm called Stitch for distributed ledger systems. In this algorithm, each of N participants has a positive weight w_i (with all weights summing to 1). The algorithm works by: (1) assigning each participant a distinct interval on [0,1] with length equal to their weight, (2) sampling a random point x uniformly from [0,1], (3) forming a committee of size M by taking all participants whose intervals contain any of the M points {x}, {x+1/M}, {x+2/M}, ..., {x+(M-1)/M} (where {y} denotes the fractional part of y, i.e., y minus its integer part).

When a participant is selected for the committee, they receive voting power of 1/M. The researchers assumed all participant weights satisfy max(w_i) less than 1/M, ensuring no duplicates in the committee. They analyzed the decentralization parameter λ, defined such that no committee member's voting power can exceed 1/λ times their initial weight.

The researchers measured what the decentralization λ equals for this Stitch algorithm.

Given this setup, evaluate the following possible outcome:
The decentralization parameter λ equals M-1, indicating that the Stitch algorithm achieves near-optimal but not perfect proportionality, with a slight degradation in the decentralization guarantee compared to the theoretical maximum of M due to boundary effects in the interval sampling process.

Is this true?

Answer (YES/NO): NO